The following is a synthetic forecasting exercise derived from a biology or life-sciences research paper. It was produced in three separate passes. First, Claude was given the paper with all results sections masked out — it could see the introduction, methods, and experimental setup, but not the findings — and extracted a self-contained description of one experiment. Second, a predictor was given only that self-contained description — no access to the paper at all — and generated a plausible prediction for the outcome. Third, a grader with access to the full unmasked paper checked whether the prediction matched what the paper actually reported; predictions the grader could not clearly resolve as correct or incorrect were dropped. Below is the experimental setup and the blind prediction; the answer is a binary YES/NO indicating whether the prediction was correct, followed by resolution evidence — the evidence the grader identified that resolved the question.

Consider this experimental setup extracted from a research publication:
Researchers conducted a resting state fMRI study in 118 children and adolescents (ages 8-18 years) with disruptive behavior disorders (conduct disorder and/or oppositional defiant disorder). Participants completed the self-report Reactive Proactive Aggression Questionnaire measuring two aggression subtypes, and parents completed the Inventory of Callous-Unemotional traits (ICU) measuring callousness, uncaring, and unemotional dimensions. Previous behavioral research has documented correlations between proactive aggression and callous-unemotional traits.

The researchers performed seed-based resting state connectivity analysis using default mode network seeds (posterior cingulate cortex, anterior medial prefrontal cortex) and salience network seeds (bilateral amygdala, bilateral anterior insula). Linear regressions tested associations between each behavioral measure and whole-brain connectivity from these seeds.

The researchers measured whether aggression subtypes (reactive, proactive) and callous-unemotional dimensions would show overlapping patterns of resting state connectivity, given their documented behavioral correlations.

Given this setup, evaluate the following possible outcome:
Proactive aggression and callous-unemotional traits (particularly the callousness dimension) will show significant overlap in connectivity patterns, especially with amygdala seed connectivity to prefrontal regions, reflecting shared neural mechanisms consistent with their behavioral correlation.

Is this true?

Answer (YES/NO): NO